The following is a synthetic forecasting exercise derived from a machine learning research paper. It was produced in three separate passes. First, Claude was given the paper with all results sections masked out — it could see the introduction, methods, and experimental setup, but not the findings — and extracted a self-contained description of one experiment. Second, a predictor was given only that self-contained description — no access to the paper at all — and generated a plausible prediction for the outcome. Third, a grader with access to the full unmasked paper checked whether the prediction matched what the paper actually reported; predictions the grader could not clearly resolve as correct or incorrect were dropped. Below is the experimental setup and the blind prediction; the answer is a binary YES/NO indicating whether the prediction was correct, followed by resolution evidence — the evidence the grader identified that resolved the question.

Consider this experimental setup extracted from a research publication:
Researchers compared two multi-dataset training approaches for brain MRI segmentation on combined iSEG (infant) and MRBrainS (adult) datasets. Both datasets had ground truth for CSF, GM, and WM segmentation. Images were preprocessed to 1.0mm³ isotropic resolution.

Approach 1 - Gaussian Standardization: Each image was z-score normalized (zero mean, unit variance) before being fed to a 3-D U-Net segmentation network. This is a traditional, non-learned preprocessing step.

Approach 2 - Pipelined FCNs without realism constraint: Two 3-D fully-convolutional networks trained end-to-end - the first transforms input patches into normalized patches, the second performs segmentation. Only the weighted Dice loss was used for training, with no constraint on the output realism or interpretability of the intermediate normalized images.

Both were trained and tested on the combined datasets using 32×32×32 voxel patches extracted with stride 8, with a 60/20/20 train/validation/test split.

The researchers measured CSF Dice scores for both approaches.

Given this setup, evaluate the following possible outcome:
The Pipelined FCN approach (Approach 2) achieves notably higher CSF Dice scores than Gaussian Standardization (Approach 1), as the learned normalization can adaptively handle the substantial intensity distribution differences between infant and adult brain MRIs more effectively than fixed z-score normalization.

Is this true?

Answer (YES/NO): NO